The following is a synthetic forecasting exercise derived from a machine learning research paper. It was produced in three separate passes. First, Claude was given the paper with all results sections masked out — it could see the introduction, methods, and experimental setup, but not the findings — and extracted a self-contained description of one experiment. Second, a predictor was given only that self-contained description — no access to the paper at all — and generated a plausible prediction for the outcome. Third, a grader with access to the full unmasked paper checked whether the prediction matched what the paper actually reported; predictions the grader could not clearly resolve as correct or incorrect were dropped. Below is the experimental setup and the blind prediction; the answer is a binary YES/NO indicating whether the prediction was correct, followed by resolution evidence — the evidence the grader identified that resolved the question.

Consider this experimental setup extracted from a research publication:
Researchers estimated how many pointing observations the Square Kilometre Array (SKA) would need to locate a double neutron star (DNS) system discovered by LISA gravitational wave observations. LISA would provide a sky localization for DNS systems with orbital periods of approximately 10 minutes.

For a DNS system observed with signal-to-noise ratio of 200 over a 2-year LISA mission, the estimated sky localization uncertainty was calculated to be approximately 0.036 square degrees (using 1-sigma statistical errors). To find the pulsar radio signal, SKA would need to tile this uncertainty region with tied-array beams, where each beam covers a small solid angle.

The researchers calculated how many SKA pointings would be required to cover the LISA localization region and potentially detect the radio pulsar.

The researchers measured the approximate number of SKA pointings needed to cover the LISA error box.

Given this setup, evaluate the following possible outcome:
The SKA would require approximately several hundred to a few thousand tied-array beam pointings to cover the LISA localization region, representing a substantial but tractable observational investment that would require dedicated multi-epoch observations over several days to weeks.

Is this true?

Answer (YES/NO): NO